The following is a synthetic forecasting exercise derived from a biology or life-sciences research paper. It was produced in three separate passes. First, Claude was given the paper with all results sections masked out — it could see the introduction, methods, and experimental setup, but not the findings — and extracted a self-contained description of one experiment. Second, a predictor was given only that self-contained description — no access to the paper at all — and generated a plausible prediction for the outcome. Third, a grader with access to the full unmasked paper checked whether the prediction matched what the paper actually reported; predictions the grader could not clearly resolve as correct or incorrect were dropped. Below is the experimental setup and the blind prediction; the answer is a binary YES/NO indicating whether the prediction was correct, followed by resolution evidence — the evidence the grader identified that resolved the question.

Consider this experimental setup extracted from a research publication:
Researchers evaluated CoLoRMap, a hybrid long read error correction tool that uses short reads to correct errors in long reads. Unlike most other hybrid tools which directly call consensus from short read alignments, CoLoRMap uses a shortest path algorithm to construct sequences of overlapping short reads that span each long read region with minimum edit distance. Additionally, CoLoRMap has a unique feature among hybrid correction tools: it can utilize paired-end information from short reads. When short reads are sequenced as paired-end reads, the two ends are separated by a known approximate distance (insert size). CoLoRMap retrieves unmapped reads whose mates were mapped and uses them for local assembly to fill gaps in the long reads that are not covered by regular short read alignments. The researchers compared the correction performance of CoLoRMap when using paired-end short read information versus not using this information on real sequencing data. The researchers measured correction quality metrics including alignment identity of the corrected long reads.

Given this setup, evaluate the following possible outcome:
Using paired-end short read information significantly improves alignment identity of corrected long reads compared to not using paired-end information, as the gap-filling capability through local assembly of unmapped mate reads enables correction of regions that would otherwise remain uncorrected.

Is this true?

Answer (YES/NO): NO